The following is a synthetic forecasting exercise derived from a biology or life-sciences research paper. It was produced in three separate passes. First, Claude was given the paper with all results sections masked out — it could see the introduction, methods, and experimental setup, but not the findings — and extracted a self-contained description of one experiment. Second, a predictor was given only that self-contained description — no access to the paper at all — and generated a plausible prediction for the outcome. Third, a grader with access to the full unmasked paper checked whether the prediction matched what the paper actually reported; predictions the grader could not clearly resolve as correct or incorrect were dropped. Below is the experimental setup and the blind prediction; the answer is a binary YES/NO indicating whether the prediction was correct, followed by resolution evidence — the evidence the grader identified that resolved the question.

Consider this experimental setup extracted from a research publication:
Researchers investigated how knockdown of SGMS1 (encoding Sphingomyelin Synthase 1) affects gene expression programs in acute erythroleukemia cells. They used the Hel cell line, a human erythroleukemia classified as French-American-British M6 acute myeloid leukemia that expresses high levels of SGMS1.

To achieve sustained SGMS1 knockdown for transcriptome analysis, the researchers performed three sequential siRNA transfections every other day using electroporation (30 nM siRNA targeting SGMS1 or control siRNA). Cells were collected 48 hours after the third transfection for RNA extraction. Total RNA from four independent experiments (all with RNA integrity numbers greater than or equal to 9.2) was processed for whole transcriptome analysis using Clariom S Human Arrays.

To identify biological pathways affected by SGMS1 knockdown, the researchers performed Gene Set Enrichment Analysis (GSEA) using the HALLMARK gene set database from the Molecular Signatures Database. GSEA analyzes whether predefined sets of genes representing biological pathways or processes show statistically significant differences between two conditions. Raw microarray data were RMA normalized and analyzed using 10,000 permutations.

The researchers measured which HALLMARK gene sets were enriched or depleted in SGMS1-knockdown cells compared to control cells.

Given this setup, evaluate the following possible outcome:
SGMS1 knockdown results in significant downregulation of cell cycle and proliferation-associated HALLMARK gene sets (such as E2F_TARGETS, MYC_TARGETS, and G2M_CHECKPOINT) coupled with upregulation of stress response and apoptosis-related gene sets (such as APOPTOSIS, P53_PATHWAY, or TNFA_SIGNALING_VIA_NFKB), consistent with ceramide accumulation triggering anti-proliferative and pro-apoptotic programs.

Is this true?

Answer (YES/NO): NO